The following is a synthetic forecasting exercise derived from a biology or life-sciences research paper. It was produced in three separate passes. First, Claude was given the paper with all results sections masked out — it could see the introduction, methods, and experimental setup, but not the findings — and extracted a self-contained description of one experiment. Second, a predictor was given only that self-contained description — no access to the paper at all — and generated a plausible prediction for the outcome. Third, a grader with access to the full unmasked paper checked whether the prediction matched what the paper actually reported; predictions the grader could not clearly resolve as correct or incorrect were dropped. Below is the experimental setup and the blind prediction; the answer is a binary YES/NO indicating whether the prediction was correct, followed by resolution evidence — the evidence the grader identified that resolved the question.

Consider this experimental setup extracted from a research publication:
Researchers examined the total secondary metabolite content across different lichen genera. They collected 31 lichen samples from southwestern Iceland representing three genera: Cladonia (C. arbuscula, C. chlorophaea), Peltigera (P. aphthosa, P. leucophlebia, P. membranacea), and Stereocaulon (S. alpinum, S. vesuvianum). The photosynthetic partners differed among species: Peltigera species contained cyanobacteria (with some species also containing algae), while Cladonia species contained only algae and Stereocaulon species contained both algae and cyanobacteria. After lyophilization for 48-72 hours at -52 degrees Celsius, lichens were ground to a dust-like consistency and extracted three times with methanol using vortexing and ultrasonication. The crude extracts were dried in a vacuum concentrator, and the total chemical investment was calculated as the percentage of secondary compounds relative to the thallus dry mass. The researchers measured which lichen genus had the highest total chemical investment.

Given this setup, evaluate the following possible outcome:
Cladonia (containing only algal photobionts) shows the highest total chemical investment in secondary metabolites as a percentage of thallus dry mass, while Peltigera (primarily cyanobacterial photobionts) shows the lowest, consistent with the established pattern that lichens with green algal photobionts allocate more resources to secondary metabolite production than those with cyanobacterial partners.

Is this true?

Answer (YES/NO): NO